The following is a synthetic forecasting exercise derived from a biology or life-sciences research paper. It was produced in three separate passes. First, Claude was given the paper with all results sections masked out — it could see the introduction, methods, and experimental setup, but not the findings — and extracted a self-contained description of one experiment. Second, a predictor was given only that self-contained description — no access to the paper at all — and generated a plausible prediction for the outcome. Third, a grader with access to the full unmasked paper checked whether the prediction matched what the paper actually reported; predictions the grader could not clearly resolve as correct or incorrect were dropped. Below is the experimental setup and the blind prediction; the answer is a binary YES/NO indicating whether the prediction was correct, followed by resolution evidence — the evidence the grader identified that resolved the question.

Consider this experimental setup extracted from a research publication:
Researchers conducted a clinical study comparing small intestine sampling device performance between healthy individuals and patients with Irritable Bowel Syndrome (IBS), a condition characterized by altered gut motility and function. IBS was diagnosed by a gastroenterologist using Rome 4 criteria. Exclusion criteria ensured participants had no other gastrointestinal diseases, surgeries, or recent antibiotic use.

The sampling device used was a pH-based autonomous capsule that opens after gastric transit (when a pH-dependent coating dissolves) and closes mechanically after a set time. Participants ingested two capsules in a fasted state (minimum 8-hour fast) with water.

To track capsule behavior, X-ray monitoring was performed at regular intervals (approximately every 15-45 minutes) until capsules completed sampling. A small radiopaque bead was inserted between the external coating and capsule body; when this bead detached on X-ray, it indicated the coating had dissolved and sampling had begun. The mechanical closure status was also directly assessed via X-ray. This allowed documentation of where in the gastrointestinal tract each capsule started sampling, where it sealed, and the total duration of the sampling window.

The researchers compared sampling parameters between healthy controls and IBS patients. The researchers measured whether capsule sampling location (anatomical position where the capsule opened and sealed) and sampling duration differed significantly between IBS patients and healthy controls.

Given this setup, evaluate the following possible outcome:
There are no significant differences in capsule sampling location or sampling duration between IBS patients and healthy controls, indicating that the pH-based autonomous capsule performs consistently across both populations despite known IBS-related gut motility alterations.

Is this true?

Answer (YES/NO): YES